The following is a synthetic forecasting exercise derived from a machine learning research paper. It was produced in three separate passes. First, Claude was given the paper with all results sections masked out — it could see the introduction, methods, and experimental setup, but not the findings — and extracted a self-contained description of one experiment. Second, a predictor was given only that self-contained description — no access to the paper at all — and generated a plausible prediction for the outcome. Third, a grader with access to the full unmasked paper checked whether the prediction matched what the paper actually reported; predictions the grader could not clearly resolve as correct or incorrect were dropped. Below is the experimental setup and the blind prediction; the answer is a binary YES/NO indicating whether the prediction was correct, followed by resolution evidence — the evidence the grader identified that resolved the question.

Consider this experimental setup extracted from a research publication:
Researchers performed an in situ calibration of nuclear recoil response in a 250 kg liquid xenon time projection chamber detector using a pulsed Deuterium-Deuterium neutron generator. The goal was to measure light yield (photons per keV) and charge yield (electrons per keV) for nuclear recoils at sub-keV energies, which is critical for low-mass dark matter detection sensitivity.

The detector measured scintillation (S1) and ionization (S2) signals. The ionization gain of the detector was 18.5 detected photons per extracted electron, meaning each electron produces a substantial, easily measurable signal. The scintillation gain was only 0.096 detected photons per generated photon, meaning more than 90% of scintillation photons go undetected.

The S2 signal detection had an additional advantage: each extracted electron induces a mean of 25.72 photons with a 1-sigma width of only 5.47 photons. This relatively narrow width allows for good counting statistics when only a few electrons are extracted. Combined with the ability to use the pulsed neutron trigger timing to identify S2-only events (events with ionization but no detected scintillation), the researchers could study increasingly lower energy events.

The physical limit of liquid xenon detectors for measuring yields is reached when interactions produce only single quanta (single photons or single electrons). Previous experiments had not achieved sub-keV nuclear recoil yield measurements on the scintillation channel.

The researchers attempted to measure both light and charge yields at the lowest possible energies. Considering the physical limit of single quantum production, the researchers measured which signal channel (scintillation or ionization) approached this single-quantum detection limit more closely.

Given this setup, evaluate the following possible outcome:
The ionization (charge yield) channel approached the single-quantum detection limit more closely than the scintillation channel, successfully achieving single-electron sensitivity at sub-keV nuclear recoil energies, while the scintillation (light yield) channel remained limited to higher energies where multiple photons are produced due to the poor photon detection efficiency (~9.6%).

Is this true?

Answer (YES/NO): NO